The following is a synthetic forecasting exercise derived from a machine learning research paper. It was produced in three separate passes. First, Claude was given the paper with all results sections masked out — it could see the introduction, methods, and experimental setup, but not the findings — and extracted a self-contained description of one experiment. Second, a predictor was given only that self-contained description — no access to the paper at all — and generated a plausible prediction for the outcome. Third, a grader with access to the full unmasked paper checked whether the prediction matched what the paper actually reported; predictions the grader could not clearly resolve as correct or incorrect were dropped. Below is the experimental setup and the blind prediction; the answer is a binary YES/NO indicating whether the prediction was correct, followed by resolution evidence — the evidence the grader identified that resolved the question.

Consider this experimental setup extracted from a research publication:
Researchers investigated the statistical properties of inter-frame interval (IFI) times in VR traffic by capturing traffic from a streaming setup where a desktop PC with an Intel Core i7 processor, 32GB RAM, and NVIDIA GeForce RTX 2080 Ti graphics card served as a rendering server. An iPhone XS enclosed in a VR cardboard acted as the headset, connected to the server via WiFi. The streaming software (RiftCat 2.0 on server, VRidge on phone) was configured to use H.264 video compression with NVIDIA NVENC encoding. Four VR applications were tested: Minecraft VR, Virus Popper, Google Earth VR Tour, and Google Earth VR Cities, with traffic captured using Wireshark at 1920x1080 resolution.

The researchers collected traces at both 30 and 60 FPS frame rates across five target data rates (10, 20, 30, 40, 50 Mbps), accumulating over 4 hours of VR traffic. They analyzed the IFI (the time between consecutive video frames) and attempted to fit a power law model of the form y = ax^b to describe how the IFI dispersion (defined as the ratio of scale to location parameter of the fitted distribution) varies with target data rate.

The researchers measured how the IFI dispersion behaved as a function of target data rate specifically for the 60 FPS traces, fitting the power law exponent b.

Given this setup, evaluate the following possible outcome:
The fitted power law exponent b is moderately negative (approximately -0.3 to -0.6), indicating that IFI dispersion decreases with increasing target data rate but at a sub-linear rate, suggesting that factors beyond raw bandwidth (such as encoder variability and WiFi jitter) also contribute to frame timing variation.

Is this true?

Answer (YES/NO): NO